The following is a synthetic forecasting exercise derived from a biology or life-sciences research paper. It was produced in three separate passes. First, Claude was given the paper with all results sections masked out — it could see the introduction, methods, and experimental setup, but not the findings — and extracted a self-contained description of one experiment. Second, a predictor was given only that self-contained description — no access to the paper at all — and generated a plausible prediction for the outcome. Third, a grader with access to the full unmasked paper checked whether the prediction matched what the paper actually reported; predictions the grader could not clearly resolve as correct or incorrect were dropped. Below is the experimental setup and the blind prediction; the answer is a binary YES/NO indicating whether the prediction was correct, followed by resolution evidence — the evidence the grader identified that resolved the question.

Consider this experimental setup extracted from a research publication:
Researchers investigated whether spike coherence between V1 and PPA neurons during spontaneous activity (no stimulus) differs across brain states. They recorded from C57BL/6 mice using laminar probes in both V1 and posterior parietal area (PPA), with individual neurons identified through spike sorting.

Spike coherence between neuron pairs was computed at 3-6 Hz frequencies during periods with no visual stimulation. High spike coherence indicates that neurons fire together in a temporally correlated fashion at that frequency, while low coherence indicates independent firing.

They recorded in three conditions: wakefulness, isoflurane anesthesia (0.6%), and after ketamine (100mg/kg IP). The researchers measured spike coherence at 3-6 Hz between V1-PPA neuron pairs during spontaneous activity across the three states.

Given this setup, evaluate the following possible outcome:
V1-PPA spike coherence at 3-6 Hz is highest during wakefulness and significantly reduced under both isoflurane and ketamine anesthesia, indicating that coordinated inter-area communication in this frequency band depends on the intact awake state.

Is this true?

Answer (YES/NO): NO